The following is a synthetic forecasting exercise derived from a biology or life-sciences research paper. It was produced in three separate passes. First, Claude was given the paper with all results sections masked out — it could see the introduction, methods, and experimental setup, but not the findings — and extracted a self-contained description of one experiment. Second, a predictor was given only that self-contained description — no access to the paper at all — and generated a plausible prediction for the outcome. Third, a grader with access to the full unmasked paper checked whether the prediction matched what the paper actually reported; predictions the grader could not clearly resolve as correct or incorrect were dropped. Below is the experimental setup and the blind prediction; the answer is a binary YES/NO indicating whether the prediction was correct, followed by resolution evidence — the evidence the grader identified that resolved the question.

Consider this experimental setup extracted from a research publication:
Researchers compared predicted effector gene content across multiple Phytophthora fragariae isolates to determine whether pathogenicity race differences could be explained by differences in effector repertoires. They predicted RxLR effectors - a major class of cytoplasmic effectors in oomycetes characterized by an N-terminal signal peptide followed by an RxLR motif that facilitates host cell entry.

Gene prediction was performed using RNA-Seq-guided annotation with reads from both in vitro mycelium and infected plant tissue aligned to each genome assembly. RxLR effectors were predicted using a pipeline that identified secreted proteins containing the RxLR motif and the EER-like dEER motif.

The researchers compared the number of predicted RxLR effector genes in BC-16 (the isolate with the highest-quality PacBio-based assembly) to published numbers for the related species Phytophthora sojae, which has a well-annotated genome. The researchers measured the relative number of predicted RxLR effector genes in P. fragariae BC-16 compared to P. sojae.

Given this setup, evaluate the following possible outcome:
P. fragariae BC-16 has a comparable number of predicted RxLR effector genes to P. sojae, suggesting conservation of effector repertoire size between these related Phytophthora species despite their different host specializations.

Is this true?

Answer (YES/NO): NO